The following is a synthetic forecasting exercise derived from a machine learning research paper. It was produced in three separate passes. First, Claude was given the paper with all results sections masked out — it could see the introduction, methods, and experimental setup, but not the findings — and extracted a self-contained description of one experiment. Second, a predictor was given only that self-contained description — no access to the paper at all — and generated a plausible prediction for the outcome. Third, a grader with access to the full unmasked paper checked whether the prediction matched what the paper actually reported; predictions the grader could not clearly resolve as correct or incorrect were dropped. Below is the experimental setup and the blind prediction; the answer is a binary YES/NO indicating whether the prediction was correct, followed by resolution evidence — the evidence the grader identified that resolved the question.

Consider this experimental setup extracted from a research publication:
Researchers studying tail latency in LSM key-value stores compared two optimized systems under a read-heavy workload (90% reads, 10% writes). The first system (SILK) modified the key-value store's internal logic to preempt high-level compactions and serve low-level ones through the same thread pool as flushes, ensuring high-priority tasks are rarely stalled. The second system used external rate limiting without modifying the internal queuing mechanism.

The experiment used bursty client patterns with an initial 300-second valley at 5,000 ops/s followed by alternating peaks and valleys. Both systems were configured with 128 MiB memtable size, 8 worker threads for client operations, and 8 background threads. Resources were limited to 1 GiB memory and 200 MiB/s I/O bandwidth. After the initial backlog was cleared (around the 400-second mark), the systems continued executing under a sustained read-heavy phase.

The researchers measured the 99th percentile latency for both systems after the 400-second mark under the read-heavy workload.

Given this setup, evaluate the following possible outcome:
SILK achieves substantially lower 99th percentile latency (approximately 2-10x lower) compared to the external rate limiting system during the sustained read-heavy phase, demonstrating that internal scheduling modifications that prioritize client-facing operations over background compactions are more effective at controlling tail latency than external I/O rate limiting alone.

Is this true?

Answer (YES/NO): NO